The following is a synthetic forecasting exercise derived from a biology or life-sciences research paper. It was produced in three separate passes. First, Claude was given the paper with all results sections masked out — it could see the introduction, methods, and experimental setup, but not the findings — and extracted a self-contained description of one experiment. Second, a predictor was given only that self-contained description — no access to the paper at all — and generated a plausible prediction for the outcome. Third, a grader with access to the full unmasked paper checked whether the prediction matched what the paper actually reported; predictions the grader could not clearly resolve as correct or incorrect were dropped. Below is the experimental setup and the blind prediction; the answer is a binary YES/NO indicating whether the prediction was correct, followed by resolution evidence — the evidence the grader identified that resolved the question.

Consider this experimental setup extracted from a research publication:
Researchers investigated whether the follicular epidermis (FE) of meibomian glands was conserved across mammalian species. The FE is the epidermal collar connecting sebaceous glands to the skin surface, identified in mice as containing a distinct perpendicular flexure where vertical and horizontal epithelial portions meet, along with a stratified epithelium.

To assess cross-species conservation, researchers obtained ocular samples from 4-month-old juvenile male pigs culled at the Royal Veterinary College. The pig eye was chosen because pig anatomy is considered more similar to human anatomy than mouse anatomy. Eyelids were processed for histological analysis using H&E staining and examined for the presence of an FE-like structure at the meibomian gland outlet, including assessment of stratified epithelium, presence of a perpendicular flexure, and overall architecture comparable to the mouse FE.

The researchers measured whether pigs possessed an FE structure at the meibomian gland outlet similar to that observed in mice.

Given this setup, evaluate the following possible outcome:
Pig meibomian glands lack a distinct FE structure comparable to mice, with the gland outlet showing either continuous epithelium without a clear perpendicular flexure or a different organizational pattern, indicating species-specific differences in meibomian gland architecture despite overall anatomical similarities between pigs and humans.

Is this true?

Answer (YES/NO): NO